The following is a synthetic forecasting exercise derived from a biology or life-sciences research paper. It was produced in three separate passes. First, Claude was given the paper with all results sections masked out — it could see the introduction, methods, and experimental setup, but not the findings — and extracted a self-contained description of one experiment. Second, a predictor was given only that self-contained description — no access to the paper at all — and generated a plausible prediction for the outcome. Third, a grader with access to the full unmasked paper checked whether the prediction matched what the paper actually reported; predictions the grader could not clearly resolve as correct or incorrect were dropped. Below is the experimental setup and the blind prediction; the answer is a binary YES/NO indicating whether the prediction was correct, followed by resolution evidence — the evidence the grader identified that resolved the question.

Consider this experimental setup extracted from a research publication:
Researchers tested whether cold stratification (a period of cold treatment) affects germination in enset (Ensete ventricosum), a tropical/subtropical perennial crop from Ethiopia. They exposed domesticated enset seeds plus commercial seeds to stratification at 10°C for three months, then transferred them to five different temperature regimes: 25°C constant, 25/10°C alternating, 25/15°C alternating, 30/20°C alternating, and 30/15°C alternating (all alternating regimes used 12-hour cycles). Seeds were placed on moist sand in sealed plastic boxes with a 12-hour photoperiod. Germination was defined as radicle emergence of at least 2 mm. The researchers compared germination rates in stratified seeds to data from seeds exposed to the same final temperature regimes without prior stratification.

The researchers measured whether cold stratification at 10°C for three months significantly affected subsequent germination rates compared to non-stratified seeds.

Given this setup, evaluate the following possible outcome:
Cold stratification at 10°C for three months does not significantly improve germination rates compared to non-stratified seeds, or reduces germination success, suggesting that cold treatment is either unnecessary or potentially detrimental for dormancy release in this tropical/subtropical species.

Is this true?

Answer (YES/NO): NO